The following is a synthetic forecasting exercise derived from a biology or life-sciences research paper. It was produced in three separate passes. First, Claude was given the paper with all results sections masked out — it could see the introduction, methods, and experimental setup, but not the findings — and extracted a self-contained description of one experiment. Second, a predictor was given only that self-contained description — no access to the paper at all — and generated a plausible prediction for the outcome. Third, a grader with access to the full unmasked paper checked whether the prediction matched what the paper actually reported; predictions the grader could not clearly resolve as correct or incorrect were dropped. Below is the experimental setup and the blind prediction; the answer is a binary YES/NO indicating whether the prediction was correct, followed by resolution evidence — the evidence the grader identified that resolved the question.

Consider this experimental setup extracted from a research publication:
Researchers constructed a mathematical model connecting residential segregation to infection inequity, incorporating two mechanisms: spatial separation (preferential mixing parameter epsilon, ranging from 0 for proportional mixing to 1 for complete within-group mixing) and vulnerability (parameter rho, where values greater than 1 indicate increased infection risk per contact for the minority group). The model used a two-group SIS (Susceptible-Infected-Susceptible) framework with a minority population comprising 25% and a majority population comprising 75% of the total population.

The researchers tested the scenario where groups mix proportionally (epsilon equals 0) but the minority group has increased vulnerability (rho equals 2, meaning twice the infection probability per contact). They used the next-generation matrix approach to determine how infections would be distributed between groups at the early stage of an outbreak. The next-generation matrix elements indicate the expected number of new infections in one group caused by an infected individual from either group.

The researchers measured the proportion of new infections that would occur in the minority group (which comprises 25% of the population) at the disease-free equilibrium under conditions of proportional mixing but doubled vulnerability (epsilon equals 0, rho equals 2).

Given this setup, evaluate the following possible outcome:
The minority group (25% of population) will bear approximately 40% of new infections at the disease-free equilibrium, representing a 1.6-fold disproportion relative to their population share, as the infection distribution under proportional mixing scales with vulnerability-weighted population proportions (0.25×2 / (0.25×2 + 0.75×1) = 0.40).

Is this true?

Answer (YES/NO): YES